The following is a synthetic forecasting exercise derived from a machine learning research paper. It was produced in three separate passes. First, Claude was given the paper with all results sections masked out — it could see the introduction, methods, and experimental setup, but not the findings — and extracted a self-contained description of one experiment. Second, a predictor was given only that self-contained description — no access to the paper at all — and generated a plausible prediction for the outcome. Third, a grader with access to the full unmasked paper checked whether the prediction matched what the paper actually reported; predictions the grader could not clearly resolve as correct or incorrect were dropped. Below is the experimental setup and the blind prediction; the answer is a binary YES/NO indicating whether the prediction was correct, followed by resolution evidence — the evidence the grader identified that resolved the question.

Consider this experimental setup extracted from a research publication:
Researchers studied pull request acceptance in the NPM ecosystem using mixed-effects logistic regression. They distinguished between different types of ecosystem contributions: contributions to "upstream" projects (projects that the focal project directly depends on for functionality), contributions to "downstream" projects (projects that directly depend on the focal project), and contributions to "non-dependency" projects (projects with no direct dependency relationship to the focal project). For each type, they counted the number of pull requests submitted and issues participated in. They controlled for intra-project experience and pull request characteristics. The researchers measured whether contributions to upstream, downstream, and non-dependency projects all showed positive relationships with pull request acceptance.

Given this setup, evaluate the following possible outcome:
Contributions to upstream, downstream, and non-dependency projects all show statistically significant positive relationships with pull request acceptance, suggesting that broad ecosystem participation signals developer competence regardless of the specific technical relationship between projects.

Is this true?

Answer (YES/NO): NO